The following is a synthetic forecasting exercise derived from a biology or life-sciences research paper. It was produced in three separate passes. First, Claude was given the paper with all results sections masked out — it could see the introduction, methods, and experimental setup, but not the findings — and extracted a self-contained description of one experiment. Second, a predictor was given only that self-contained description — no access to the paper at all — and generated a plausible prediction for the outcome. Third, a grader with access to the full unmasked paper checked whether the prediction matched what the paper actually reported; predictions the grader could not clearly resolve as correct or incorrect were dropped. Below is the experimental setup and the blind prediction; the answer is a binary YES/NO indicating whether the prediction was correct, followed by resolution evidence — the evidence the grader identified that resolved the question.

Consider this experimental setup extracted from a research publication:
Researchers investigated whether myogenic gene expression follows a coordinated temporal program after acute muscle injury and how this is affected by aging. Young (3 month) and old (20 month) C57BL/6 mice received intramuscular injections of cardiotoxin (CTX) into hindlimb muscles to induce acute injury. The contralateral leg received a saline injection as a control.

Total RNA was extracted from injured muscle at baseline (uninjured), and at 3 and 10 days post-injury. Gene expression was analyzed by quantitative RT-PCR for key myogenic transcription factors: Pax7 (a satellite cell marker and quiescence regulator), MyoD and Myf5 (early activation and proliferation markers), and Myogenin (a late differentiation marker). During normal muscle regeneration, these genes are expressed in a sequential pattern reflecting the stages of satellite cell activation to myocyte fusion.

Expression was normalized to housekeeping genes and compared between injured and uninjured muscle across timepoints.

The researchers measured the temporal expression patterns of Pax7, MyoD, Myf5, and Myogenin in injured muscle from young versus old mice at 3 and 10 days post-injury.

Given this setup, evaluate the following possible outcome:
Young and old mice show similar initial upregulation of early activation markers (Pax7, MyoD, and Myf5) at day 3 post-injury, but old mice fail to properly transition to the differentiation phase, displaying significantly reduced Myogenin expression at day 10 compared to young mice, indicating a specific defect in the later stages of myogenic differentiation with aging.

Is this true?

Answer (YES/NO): NO